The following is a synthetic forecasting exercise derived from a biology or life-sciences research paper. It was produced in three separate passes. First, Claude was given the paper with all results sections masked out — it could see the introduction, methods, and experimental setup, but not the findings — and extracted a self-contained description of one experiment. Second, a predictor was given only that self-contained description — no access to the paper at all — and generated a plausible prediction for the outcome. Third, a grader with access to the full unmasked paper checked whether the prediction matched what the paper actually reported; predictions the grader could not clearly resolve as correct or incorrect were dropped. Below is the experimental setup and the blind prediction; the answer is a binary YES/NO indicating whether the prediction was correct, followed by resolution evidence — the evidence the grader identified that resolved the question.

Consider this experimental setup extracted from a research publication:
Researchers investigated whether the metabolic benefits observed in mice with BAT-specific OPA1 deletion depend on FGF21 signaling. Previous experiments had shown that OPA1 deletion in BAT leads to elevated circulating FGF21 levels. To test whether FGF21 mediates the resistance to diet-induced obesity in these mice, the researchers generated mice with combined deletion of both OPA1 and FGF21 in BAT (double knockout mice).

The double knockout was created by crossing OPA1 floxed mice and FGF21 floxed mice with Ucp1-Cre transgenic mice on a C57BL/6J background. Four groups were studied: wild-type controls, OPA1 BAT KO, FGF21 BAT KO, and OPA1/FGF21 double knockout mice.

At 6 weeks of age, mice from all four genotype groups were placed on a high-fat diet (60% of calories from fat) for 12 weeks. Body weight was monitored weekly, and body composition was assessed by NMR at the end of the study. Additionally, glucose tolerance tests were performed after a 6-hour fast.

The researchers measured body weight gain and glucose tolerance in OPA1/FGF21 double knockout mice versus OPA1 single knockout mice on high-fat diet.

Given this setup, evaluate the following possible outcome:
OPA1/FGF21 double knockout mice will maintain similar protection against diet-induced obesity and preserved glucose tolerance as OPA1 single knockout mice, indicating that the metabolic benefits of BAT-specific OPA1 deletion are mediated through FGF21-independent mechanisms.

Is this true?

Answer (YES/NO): YES